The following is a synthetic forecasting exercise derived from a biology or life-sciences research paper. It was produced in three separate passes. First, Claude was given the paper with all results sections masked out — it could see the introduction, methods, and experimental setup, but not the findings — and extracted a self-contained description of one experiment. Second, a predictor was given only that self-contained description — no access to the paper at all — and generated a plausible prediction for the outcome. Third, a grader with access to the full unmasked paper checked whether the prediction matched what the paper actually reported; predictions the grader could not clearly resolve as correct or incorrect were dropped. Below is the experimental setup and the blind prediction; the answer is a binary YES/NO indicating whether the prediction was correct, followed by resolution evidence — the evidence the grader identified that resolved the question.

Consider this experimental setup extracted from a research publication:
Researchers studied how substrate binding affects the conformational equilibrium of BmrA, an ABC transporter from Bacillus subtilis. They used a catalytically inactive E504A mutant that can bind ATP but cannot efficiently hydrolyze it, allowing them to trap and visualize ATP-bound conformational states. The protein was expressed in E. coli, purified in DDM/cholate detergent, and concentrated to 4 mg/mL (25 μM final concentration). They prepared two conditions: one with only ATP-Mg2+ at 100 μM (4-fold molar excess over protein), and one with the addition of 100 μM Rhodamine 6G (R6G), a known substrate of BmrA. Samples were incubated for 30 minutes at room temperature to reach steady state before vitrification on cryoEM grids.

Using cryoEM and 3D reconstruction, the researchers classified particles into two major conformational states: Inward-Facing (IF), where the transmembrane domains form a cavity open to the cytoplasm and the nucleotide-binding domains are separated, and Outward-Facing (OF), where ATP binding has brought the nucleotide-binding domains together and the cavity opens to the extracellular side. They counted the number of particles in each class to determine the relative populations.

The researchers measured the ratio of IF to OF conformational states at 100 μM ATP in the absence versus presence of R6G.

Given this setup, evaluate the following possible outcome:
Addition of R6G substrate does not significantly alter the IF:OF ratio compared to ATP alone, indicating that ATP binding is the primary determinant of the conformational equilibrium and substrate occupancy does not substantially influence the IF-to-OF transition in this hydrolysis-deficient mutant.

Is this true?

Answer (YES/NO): NO